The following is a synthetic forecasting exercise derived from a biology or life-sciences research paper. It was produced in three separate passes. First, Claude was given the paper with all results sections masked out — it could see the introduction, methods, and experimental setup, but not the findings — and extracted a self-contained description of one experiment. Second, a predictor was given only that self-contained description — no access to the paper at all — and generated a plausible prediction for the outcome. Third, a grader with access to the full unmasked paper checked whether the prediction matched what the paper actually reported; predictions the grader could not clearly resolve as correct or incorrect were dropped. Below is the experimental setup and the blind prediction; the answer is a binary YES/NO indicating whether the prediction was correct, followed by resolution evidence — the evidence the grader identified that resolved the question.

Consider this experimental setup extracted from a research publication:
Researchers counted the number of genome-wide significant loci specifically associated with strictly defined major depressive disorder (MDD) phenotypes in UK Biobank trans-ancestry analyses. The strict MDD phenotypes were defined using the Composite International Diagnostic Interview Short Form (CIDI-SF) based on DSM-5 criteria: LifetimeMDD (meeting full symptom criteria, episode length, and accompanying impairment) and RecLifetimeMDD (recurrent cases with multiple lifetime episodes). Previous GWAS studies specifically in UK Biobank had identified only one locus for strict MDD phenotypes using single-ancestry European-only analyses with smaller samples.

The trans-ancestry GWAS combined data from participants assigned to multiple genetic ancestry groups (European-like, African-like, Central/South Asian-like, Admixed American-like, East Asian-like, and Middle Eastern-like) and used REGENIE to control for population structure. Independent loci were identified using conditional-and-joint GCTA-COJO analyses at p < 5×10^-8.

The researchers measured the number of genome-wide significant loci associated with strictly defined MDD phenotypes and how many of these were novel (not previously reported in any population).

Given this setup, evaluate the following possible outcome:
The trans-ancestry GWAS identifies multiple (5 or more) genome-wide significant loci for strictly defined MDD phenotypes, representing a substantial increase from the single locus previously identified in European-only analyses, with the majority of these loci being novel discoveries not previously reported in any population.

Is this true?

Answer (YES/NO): NO